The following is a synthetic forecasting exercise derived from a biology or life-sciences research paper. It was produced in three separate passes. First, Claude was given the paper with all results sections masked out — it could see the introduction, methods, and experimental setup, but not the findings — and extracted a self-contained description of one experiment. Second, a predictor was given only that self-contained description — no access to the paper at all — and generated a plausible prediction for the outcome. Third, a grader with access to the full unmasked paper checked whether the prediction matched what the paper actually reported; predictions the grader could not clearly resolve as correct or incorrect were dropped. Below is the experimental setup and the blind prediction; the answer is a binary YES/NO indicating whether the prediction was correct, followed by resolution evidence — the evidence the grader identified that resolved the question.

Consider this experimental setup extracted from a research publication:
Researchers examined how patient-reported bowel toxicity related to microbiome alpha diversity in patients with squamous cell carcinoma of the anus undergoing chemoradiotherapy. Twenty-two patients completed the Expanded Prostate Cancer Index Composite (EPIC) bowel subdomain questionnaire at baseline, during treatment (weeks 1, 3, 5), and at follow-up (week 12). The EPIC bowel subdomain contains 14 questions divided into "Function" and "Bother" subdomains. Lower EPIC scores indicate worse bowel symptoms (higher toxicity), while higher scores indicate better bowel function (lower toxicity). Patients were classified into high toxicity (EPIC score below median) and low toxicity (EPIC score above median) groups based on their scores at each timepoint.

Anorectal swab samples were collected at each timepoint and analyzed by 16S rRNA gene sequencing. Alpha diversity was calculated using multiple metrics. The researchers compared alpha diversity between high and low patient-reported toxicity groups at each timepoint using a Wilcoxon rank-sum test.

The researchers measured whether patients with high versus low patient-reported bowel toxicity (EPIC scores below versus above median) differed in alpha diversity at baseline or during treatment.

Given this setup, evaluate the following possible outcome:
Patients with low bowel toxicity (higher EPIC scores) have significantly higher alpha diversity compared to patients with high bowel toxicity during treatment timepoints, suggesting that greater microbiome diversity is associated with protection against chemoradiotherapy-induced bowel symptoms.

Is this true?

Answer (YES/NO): NO